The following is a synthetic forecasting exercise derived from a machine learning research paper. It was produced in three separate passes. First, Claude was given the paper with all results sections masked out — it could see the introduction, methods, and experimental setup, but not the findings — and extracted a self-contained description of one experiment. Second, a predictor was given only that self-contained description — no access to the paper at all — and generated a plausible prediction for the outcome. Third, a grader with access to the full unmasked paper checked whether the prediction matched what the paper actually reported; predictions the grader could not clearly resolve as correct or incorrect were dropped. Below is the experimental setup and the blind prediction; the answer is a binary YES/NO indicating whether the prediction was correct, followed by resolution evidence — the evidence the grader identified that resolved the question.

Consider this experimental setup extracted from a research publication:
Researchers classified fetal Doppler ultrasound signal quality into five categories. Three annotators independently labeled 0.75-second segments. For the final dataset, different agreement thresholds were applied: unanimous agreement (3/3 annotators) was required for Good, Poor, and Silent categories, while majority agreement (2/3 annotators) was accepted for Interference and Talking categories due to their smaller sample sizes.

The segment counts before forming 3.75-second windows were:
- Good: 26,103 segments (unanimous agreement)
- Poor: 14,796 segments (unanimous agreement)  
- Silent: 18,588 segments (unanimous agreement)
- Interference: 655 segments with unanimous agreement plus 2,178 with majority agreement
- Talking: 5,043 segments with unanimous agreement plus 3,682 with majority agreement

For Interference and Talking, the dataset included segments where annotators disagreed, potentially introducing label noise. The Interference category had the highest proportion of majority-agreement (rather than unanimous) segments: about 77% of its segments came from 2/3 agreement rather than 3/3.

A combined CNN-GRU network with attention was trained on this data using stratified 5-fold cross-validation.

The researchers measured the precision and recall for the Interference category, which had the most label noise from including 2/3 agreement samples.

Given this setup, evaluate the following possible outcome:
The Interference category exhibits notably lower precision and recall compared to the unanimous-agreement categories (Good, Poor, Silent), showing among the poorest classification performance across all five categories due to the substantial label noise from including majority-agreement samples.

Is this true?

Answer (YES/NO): YES